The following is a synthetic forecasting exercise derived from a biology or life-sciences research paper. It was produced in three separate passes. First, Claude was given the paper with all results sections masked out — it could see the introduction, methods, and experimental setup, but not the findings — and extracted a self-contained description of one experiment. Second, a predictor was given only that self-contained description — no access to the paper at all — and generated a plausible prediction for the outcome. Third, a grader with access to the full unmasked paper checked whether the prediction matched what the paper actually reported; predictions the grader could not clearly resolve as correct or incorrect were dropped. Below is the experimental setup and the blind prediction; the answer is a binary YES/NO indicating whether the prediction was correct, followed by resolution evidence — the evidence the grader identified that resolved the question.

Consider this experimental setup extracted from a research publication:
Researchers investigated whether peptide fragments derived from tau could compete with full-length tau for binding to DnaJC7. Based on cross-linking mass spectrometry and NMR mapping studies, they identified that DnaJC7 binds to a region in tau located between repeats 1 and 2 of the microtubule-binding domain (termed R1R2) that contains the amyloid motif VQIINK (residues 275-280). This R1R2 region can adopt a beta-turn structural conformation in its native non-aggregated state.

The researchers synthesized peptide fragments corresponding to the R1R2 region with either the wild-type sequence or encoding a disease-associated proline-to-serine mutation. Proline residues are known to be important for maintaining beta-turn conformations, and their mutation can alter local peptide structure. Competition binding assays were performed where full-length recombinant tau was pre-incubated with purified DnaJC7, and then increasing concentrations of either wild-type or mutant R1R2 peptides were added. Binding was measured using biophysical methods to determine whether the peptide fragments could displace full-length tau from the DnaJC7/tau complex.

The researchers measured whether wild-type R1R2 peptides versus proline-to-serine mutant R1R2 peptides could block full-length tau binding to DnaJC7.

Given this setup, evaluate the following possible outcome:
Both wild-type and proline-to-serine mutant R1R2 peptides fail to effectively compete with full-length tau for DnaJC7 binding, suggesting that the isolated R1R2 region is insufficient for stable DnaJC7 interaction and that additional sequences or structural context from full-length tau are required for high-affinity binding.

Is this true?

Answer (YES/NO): NO